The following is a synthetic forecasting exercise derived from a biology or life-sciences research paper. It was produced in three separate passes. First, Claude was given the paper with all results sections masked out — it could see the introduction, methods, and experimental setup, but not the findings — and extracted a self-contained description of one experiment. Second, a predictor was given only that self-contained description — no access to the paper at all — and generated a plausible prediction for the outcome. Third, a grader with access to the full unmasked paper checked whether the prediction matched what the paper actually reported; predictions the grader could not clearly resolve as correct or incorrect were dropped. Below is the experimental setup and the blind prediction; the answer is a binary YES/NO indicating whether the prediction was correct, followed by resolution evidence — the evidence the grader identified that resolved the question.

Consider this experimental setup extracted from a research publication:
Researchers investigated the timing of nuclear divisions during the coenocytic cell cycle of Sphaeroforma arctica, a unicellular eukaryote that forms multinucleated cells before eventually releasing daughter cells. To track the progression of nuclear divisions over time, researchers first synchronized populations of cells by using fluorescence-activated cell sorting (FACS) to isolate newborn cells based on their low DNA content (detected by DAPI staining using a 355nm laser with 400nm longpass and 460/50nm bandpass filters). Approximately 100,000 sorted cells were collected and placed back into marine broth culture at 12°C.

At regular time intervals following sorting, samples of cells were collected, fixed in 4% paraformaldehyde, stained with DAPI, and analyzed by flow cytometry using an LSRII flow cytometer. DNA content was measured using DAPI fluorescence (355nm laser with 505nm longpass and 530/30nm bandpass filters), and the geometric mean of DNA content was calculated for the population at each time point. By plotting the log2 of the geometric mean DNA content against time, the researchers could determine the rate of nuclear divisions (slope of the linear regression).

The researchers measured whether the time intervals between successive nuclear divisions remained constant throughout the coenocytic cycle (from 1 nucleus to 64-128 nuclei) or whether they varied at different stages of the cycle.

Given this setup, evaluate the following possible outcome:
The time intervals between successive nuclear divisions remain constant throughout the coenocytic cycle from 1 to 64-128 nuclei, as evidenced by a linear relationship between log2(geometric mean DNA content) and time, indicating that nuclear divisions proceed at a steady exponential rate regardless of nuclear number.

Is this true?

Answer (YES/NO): YES